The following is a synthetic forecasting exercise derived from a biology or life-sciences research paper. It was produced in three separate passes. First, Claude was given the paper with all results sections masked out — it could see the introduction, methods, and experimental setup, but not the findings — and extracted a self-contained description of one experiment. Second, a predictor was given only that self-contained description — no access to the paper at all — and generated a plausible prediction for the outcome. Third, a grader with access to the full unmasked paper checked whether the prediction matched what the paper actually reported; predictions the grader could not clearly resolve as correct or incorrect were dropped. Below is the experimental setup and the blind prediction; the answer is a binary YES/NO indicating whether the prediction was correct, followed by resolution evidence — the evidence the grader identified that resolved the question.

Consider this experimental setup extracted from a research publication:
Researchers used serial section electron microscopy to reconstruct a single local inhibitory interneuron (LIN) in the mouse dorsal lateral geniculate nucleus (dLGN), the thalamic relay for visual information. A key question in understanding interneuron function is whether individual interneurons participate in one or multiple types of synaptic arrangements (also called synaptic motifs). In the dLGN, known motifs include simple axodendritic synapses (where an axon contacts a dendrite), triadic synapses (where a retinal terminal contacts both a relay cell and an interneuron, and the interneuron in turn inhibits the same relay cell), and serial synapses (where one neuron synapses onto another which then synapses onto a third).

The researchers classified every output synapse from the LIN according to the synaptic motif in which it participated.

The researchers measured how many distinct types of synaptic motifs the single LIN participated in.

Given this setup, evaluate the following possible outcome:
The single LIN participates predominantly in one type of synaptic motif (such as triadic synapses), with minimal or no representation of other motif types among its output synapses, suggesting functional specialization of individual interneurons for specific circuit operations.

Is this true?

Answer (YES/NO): NO